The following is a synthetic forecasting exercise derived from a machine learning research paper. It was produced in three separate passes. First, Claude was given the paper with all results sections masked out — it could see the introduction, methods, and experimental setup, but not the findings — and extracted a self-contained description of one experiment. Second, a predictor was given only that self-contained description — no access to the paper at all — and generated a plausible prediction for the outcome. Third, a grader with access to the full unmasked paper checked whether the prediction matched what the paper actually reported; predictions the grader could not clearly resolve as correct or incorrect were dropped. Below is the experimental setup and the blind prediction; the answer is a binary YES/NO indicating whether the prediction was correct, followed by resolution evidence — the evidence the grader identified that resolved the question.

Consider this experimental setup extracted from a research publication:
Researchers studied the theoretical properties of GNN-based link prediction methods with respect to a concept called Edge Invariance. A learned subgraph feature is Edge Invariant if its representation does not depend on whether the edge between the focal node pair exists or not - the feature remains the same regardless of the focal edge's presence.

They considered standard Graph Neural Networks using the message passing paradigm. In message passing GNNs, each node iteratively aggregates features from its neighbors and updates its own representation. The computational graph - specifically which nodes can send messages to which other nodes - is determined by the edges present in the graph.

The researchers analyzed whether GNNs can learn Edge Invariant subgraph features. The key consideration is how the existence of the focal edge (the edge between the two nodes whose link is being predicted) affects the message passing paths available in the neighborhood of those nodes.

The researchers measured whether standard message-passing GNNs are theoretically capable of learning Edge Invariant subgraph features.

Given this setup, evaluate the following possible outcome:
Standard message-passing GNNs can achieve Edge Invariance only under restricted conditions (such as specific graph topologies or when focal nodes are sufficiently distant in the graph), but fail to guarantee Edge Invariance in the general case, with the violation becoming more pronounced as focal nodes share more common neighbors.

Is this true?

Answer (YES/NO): NO